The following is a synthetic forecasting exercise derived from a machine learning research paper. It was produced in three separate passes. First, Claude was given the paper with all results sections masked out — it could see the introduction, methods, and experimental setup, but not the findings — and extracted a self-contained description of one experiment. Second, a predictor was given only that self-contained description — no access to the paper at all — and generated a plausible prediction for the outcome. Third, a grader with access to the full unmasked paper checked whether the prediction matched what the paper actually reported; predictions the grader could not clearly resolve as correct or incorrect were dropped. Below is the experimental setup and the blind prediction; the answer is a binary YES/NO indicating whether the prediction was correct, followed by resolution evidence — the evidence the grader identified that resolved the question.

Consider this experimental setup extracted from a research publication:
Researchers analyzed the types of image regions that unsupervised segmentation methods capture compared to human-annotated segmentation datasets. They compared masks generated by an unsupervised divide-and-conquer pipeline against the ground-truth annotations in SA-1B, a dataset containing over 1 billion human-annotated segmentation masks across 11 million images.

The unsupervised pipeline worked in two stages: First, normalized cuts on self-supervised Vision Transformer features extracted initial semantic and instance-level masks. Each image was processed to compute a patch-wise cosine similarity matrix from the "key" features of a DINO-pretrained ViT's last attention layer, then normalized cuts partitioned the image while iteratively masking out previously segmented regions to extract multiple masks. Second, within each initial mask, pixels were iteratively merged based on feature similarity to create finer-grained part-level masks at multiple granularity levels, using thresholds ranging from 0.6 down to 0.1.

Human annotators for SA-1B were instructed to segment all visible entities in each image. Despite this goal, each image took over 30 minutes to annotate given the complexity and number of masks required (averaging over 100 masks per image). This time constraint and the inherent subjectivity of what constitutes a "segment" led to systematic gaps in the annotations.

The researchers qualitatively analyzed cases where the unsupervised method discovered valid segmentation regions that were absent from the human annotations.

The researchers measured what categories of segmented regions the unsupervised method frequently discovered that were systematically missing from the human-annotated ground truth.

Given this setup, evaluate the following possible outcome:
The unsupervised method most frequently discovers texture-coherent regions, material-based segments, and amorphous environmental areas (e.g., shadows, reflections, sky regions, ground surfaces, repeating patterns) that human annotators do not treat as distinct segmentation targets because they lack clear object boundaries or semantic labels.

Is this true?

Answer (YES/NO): NO